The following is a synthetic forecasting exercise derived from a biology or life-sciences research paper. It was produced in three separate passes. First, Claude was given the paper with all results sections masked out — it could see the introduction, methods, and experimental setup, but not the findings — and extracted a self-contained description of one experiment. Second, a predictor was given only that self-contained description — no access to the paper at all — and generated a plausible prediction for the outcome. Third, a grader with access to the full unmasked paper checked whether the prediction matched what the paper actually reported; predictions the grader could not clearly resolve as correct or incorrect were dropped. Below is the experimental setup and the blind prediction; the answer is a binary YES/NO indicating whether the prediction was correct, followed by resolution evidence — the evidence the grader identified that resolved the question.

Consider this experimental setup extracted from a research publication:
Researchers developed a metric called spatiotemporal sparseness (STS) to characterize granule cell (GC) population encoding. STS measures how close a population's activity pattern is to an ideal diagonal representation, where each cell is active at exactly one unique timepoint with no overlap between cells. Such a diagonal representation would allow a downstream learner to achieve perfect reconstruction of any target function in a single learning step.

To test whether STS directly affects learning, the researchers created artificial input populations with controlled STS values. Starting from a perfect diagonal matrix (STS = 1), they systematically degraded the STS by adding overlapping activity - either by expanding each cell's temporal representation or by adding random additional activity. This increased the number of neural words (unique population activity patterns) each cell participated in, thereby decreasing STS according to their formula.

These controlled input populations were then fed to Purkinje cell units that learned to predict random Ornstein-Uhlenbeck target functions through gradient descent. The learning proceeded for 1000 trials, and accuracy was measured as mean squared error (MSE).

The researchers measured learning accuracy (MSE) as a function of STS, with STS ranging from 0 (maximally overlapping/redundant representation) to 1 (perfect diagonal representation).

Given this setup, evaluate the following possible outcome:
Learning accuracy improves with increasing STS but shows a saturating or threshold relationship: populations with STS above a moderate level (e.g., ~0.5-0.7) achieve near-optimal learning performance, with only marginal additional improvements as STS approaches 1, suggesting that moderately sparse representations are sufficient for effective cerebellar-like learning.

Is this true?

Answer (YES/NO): NO